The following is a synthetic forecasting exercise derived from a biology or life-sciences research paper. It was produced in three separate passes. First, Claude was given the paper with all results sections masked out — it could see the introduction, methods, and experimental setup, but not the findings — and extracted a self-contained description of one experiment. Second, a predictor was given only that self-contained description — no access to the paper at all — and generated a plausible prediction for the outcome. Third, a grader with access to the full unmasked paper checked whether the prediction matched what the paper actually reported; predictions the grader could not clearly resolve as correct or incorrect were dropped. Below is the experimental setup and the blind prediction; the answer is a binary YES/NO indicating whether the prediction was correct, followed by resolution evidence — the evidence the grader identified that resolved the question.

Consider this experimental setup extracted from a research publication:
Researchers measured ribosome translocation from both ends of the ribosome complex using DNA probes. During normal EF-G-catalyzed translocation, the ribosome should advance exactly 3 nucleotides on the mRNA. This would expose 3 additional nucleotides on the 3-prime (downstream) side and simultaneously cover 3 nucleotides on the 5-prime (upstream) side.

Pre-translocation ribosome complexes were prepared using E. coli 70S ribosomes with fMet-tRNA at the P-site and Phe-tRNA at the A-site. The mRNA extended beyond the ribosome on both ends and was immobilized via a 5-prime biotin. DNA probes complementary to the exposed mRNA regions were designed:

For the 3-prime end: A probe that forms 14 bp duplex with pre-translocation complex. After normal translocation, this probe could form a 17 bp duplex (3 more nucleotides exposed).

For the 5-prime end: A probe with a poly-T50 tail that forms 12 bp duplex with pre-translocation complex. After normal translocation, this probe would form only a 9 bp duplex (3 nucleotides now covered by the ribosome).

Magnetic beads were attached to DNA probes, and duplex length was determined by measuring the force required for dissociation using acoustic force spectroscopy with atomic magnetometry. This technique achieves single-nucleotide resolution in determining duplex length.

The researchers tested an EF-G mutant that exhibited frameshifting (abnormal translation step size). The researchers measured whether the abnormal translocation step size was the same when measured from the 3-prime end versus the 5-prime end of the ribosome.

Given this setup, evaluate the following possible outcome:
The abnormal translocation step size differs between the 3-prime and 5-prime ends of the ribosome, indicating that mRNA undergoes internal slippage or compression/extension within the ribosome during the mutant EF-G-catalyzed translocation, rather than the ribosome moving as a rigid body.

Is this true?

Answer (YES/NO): NO